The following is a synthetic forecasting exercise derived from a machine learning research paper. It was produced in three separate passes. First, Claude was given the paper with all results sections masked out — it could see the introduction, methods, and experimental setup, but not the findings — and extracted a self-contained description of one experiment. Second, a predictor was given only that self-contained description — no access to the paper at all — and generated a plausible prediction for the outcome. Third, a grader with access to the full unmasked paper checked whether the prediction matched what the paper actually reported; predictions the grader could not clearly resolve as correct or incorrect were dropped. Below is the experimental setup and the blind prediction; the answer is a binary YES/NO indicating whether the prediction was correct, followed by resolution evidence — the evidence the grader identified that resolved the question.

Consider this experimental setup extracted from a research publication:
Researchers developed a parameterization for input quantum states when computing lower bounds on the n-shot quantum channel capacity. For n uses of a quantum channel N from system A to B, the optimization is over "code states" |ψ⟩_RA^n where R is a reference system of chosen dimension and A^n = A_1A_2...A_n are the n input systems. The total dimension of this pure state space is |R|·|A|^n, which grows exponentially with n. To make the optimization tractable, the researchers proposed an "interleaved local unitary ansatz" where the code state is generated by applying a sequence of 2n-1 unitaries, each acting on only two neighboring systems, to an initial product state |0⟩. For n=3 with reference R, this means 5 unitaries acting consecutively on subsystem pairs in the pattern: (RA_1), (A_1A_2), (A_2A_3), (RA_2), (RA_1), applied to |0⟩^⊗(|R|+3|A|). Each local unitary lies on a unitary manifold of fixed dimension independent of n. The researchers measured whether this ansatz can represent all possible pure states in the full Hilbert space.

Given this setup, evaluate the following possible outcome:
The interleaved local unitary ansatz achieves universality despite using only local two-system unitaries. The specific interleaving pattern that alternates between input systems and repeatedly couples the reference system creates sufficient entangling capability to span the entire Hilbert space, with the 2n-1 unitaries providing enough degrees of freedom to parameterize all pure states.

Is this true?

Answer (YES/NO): NO